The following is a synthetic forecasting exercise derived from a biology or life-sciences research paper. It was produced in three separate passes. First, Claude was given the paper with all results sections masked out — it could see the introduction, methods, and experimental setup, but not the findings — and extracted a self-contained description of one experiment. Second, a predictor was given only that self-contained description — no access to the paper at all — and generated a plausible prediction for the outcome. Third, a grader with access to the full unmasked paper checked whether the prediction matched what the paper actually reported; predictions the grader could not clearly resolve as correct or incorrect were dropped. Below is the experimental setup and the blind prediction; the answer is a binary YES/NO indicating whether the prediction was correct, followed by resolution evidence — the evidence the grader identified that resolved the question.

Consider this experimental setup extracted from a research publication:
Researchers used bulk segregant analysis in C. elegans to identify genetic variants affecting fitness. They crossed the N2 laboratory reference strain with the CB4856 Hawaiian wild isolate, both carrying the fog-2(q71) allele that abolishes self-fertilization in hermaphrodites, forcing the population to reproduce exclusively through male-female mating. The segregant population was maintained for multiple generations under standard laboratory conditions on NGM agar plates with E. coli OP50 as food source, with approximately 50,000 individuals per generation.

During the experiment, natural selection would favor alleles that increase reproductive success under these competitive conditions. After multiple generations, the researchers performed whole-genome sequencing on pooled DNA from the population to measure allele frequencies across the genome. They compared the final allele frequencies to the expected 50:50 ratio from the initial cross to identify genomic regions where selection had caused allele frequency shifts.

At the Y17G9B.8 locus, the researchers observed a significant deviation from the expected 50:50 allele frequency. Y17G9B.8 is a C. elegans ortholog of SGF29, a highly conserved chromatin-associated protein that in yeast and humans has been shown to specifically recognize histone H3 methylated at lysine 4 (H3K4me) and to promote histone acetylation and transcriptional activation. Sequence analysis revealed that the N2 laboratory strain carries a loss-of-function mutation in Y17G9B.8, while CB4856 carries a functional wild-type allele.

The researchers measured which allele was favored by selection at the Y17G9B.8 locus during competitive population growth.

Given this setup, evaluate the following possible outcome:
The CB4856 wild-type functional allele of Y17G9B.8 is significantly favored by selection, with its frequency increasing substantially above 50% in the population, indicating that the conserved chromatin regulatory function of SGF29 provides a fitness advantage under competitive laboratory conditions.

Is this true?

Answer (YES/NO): YES